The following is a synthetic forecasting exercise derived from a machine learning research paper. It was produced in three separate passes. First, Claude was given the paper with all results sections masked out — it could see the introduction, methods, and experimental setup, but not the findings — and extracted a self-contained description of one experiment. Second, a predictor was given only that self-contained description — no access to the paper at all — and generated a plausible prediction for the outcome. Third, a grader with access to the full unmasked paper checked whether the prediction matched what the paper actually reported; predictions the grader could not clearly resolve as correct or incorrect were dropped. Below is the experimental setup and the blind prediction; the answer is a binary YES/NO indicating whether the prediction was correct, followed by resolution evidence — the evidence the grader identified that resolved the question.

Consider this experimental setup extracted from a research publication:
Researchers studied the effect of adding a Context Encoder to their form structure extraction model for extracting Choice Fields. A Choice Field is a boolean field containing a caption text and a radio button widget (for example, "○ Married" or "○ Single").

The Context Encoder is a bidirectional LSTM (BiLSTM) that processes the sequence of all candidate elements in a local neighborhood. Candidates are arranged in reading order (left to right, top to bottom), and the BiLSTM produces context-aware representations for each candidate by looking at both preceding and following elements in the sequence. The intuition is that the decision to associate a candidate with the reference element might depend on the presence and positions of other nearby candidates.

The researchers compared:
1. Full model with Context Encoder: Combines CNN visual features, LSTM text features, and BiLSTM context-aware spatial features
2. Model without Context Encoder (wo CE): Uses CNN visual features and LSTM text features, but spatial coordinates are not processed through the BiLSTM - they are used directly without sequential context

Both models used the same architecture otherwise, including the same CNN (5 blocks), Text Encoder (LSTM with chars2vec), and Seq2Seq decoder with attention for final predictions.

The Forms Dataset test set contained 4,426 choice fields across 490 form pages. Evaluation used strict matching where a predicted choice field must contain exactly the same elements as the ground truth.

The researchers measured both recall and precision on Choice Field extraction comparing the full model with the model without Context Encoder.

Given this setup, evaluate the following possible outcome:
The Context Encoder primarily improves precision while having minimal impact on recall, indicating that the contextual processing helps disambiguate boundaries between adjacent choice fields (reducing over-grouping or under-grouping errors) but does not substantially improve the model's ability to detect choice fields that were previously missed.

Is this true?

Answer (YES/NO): NO